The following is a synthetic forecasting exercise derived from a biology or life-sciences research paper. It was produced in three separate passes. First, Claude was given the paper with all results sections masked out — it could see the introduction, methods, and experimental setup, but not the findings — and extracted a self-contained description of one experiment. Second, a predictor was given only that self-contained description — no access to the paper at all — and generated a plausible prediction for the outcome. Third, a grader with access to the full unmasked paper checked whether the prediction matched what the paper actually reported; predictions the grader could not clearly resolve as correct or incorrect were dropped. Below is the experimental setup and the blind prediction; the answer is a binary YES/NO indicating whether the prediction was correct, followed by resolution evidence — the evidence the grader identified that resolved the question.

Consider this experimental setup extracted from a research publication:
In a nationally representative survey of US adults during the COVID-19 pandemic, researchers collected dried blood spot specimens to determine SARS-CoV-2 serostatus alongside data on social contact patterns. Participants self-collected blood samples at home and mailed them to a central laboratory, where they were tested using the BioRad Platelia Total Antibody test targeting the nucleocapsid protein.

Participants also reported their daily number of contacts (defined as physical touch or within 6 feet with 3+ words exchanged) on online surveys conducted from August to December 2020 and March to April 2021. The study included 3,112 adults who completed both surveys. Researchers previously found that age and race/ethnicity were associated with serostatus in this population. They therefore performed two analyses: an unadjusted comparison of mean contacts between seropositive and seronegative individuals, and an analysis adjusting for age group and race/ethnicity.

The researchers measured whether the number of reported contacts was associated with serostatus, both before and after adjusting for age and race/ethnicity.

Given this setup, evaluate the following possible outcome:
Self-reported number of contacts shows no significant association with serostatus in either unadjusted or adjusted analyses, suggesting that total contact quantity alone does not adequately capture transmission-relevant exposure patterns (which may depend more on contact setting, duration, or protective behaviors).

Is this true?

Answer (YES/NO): NO